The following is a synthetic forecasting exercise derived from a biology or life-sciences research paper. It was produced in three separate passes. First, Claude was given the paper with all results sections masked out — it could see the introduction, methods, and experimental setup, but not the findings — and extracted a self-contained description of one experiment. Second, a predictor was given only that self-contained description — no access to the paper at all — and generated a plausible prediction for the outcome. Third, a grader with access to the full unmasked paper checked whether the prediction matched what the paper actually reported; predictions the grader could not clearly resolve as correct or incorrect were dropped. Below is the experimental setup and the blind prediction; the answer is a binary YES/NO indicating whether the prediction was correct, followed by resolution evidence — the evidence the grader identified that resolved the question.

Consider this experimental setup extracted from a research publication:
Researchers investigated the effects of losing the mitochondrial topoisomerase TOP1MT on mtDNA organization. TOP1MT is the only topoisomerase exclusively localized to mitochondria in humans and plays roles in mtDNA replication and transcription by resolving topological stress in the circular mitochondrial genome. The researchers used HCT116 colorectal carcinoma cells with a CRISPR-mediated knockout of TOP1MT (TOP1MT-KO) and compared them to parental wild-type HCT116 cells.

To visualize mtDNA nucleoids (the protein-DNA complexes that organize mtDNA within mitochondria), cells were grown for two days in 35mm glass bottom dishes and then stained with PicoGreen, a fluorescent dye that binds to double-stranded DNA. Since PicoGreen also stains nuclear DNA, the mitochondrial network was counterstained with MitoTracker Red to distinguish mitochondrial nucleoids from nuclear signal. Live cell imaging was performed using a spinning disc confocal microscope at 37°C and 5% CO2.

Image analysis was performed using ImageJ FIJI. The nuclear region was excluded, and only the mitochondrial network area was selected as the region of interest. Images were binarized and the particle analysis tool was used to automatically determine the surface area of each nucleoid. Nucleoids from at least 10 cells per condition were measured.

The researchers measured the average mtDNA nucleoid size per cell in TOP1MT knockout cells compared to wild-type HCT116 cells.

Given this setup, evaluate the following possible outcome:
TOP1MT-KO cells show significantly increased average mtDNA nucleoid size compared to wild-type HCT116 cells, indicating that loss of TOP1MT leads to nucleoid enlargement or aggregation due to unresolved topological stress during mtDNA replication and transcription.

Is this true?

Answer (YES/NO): NO